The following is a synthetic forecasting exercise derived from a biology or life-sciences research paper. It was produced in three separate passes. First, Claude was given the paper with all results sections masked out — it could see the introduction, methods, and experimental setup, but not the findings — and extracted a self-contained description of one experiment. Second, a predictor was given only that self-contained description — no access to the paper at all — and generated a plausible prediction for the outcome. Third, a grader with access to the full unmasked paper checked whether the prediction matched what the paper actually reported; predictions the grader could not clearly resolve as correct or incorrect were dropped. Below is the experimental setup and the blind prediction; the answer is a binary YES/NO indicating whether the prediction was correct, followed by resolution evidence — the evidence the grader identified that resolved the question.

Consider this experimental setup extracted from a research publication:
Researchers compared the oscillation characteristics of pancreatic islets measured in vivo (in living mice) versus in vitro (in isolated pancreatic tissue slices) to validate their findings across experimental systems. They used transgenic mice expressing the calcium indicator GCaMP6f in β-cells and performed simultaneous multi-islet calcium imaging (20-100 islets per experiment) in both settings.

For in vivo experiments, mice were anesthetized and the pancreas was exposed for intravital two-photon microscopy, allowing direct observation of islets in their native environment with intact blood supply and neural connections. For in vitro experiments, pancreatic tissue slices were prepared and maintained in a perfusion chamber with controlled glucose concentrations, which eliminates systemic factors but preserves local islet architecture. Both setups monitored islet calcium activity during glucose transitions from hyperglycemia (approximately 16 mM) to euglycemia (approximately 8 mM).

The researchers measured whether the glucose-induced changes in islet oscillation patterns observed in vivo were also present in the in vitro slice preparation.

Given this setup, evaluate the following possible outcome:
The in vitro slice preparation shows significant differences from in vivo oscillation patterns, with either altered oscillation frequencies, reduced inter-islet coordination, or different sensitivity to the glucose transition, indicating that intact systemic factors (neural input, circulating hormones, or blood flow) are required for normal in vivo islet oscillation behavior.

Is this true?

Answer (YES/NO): NO